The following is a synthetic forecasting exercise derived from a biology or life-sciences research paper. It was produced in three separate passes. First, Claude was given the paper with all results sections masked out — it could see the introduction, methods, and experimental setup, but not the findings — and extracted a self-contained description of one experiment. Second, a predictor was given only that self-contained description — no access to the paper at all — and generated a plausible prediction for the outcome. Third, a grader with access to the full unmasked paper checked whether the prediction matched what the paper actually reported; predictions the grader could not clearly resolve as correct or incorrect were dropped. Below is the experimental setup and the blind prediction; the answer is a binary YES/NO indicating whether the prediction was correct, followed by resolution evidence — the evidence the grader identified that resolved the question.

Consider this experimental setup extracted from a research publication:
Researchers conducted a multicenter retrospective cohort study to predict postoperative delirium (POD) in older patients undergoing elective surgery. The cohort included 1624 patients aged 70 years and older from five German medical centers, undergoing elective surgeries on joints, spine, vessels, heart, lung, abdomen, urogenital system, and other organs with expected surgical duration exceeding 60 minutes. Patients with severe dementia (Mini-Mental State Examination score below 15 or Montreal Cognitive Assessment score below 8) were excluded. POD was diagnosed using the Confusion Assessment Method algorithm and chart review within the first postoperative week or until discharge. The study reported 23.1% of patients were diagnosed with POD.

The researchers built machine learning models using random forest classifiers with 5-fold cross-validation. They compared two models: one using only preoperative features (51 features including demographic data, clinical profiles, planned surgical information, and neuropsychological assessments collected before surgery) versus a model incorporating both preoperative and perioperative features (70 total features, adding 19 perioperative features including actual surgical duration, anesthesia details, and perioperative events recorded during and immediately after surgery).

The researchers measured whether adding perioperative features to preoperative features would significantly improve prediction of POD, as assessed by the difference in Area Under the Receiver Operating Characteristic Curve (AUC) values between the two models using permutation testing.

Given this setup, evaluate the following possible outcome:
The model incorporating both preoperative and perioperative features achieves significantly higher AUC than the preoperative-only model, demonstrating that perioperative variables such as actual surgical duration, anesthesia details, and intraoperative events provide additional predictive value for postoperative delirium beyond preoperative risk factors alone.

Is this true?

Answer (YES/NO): NO